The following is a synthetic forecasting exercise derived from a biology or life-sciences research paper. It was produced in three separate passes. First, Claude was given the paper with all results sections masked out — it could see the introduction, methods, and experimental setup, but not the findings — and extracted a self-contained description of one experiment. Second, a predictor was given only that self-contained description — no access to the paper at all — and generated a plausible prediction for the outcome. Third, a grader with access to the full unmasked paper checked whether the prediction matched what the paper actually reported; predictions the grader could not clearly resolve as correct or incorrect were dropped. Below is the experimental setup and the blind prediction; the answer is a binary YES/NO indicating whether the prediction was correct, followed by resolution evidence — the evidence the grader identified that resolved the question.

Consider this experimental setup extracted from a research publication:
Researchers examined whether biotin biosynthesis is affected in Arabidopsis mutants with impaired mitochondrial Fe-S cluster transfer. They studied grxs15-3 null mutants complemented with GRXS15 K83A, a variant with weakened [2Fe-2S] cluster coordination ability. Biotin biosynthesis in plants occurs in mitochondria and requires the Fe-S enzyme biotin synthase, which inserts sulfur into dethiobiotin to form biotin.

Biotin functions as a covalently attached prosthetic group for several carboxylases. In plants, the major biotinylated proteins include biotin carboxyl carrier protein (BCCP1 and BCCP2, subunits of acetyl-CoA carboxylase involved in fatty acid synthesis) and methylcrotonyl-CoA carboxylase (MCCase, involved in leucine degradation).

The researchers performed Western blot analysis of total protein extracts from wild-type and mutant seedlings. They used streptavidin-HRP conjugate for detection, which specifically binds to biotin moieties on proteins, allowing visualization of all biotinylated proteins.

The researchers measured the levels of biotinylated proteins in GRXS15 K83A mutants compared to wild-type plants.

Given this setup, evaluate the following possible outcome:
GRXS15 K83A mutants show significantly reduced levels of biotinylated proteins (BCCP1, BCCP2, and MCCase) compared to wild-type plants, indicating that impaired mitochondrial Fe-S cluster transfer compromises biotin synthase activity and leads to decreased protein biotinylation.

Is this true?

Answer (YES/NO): NO